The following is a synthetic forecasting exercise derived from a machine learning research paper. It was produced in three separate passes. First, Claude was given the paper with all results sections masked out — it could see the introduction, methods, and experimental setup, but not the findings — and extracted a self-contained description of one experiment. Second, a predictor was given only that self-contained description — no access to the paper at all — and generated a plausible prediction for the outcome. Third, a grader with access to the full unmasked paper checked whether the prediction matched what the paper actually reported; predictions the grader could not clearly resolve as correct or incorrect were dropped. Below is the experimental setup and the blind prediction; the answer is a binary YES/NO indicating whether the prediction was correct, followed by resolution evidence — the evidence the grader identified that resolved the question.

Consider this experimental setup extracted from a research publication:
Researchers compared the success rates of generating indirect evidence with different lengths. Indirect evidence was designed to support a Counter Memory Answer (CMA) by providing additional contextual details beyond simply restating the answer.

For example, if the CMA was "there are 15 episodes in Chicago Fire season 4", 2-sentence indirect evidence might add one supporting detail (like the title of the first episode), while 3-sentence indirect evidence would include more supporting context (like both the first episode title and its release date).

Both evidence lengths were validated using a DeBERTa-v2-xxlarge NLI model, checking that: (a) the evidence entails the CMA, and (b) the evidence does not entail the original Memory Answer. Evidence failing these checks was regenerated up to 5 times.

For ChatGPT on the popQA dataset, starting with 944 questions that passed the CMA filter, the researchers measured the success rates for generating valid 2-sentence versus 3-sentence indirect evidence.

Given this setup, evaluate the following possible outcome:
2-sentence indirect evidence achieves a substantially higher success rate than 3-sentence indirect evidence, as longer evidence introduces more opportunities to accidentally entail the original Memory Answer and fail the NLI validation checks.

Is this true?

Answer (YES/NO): NO